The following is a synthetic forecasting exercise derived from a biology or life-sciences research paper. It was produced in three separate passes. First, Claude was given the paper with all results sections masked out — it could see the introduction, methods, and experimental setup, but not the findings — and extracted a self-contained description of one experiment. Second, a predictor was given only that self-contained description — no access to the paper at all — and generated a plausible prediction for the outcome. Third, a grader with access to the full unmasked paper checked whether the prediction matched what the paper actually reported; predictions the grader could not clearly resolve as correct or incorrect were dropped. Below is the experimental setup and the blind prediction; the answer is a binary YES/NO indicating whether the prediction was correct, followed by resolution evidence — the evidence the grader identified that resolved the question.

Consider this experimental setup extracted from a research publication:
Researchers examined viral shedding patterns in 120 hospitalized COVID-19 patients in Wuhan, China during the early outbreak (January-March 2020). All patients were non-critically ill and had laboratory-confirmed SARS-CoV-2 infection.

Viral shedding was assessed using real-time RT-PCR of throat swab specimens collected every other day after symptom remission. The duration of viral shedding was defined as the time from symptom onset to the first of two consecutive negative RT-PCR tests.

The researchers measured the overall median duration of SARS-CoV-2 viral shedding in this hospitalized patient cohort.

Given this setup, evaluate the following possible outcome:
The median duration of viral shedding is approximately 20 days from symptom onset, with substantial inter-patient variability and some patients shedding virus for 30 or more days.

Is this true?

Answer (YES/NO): NO